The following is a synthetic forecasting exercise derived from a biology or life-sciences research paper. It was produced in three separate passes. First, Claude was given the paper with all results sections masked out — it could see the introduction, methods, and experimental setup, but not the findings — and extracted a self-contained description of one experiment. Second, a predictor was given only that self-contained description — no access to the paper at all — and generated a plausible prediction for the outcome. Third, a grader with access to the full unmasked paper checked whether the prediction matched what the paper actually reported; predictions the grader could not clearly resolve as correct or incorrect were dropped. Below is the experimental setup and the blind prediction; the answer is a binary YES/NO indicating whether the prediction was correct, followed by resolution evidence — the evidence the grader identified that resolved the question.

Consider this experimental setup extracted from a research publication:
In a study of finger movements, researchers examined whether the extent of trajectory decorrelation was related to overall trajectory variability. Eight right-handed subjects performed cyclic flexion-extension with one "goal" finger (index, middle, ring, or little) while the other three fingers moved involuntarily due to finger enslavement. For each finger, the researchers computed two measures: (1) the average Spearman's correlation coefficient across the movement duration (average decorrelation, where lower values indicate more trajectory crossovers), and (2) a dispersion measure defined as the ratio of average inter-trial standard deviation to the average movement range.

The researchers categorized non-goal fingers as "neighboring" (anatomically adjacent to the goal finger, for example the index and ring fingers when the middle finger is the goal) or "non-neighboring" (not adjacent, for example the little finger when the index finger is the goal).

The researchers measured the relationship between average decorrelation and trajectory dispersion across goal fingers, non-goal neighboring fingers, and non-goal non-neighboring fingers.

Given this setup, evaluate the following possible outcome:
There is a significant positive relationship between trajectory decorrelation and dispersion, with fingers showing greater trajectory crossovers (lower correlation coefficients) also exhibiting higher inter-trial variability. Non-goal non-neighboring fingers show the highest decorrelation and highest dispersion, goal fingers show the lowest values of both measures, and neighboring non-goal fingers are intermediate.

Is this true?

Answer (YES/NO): NO